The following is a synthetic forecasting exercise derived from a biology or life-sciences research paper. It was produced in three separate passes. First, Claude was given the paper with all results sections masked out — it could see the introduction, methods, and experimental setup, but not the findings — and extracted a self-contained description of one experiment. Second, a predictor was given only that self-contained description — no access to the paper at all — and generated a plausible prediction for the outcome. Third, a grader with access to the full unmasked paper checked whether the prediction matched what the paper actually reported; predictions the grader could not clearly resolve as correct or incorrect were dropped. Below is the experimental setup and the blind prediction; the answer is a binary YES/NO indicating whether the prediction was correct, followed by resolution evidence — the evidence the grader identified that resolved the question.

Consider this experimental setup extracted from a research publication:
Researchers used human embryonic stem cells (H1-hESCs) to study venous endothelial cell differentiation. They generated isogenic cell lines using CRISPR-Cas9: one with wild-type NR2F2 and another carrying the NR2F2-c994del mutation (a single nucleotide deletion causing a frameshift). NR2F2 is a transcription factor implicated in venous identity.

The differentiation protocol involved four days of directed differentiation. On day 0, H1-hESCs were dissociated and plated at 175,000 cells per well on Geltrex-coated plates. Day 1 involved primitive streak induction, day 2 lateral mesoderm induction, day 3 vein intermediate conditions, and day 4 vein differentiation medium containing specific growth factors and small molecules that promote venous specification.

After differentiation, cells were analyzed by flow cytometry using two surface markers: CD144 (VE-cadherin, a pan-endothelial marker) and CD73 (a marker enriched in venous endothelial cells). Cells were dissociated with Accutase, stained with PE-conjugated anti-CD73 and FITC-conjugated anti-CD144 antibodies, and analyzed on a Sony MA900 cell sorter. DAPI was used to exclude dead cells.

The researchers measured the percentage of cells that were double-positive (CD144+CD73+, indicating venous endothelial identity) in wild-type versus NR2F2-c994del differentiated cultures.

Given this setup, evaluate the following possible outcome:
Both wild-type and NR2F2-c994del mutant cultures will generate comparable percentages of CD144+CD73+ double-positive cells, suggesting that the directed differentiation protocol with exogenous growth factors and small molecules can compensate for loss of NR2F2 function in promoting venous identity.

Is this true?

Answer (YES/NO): NO